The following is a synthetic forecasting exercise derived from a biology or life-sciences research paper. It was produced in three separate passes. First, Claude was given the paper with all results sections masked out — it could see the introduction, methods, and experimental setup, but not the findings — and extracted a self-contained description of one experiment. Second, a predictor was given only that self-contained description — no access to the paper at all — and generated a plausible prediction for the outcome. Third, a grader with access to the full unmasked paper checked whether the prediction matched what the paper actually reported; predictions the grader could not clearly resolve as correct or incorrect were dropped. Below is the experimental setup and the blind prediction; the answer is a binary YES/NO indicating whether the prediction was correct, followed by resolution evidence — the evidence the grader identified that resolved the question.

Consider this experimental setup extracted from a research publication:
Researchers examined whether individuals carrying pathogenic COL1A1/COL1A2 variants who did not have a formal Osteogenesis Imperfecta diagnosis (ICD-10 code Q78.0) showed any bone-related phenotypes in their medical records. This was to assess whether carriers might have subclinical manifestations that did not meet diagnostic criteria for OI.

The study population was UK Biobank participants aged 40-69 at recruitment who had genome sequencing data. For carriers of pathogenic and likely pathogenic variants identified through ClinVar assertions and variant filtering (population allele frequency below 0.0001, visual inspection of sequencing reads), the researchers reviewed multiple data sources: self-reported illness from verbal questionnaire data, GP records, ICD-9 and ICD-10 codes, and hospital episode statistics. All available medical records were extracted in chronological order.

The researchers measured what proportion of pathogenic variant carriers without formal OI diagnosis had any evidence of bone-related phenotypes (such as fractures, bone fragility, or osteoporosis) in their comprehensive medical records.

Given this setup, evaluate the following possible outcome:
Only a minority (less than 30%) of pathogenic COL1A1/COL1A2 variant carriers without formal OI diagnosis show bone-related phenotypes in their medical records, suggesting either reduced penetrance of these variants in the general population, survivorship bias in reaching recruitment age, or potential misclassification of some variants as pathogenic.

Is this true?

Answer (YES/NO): YES